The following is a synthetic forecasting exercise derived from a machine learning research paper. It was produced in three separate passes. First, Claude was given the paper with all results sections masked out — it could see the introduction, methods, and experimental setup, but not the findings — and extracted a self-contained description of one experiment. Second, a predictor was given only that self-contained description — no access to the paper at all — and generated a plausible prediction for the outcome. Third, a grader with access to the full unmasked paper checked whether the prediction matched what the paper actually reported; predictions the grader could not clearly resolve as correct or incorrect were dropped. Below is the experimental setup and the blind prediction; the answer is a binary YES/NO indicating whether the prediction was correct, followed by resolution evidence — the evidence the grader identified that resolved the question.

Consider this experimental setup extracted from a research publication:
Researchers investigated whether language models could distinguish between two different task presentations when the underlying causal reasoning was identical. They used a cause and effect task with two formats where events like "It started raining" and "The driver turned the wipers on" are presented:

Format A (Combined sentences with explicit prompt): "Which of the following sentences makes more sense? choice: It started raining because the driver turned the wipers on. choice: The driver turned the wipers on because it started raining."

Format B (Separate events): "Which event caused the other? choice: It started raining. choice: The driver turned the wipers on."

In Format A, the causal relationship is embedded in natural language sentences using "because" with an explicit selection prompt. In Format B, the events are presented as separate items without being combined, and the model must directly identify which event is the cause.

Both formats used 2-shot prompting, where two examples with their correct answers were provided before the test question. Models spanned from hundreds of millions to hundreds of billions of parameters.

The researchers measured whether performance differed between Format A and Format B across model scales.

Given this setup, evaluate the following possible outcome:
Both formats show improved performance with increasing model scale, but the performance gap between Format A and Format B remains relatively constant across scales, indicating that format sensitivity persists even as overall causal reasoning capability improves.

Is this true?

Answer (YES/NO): NO